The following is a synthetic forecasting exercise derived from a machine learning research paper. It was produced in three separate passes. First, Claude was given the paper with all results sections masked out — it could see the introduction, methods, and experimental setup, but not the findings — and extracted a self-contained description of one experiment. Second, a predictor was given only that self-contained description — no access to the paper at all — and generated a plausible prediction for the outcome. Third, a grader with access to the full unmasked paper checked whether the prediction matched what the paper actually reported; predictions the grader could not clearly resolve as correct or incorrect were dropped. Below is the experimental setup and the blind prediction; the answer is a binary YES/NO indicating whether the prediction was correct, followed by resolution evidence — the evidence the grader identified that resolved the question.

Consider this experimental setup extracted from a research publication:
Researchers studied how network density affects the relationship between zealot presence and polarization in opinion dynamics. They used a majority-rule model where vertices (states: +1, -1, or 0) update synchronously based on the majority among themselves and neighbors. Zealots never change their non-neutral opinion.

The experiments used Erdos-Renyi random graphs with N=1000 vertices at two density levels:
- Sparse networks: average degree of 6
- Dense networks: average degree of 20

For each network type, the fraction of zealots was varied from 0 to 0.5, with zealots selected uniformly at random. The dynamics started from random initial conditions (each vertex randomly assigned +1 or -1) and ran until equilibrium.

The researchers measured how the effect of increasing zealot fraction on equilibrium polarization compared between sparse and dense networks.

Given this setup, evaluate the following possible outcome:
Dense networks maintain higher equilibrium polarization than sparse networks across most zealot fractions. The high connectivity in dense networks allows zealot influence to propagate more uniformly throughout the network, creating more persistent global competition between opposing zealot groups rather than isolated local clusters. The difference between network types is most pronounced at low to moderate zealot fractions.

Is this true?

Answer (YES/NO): NO